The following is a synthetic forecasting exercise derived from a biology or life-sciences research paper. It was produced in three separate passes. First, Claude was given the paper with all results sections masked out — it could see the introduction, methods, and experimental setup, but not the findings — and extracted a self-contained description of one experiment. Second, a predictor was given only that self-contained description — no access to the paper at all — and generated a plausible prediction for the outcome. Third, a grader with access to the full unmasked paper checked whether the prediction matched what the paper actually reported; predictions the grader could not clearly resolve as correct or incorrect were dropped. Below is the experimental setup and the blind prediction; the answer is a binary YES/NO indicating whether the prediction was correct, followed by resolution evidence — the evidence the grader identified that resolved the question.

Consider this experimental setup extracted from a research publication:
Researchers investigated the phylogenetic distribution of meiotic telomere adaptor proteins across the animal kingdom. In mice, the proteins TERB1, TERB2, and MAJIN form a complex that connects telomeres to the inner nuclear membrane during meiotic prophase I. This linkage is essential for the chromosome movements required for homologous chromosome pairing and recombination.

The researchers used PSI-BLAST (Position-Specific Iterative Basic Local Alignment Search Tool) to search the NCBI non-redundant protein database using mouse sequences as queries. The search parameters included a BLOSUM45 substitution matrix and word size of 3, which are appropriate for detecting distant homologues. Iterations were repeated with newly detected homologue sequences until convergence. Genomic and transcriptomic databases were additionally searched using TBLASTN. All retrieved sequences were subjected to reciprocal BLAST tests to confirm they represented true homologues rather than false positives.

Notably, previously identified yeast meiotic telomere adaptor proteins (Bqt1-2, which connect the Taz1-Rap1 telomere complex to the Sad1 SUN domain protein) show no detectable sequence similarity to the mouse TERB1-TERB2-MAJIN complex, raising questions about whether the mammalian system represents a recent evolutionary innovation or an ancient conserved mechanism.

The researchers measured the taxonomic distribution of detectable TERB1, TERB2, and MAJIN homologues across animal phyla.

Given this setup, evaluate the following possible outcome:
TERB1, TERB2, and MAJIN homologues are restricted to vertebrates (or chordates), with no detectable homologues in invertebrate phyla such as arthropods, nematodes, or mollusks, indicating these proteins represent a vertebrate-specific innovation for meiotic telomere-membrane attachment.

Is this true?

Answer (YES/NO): NO